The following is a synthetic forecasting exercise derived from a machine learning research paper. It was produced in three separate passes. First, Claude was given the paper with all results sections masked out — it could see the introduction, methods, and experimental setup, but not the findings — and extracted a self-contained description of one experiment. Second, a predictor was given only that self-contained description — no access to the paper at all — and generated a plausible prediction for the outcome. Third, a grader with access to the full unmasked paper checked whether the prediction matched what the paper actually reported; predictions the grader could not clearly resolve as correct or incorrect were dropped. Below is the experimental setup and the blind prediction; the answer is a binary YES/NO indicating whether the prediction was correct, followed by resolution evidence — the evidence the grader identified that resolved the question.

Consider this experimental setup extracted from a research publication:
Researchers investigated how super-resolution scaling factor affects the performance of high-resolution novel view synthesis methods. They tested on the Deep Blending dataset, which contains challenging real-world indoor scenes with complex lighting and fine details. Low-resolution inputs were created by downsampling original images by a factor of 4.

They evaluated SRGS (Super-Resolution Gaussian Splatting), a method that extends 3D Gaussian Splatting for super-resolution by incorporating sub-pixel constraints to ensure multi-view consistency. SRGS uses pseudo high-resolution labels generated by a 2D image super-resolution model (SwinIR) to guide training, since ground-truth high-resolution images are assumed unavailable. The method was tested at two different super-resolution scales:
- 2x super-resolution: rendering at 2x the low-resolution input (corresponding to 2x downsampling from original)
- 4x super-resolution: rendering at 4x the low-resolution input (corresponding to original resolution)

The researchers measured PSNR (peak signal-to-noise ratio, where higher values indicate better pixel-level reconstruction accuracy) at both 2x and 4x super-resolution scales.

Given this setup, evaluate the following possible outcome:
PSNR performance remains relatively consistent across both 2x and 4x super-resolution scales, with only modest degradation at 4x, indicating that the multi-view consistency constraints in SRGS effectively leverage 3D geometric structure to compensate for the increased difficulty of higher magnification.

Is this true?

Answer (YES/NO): YES